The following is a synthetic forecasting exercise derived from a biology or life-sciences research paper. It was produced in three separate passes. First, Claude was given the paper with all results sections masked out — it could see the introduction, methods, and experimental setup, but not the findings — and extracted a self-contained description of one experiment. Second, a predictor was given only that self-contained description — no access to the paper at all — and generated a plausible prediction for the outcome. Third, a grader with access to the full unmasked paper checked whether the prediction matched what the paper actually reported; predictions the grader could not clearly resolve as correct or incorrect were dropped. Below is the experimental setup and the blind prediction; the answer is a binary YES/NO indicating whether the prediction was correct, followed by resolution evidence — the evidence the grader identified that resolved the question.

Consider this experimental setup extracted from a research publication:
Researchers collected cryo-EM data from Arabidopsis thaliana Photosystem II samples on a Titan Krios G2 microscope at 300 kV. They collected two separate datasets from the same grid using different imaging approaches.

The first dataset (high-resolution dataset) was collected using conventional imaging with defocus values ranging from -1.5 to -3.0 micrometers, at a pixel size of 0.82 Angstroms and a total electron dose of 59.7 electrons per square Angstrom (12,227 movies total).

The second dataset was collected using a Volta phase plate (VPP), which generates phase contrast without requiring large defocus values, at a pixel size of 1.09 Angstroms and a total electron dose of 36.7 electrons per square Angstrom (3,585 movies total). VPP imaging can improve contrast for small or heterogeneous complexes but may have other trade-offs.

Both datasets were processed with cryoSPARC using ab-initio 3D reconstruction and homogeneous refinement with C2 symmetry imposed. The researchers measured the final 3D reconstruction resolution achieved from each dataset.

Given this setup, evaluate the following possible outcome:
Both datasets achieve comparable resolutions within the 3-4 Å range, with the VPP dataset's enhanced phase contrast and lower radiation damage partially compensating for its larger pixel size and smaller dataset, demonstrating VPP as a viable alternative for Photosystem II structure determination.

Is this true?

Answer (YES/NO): NO